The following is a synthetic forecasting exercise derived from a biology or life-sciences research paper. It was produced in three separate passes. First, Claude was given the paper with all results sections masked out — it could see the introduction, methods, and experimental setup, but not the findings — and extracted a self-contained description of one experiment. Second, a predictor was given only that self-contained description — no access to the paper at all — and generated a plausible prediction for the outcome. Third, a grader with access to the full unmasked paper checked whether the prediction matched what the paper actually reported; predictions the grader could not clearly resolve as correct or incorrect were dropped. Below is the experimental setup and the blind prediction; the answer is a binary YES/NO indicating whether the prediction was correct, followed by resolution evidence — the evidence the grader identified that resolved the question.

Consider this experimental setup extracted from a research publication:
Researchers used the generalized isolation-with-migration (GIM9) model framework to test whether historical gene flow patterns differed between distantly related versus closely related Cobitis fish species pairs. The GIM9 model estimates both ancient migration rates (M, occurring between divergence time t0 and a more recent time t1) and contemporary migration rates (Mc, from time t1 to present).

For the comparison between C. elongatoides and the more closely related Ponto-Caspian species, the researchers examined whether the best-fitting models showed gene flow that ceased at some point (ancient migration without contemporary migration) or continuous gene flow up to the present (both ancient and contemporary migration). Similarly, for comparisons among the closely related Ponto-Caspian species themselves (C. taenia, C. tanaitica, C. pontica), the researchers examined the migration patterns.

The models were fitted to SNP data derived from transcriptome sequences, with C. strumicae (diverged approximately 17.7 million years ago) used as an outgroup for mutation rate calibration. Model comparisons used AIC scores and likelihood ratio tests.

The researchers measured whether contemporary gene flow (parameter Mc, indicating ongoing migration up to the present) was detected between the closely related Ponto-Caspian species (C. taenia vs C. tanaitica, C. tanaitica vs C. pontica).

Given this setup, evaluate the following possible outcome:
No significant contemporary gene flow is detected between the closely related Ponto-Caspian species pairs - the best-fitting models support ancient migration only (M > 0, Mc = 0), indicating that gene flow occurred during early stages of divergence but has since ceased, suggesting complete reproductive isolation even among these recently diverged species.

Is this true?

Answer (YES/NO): YES